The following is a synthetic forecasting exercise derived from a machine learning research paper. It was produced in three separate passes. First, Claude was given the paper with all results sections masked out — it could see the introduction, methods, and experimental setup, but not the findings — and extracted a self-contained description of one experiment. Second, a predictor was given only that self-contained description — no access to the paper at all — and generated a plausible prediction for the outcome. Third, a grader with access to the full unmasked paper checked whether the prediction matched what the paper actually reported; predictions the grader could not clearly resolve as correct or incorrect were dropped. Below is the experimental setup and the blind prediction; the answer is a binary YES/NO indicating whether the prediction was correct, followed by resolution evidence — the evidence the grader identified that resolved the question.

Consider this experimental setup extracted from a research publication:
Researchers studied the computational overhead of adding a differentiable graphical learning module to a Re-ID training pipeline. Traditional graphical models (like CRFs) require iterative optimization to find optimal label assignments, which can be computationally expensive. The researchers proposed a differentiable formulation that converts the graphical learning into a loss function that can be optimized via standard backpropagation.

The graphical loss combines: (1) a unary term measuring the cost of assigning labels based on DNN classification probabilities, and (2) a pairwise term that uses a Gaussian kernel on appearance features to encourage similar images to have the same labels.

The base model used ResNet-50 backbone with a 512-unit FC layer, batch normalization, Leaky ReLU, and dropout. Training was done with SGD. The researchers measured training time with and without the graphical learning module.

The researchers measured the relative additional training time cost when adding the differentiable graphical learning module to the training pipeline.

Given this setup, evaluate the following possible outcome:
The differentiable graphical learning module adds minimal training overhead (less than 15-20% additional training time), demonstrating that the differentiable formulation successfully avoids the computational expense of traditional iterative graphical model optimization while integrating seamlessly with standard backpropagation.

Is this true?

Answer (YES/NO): YES